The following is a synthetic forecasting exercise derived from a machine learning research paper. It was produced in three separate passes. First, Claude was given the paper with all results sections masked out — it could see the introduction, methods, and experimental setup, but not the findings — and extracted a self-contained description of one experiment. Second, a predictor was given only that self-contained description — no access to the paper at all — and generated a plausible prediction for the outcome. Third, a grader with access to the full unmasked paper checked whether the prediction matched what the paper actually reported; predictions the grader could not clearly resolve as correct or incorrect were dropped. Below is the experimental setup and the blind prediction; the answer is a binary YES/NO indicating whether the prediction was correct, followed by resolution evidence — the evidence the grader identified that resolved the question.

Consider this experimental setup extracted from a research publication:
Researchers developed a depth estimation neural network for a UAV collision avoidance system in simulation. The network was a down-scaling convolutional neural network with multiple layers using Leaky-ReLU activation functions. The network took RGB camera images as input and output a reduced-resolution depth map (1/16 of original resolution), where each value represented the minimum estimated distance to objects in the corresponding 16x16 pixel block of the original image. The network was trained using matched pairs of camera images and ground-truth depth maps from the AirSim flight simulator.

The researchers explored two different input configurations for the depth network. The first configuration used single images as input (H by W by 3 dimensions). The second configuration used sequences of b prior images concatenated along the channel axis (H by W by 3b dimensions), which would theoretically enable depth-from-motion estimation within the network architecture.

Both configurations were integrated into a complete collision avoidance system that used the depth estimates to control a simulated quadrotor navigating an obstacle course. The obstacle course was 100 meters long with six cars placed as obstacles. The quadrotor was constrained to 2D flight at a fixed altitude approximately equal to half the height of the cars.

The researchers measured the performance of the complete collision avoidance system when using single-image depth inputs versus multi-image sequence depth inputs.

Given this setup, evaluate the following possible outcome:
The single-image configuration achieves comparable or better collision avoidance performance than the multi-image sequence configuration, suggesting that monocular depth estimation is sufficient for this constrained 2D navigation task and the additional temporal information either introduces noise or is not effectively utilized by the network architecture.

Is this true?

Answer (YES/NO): YES